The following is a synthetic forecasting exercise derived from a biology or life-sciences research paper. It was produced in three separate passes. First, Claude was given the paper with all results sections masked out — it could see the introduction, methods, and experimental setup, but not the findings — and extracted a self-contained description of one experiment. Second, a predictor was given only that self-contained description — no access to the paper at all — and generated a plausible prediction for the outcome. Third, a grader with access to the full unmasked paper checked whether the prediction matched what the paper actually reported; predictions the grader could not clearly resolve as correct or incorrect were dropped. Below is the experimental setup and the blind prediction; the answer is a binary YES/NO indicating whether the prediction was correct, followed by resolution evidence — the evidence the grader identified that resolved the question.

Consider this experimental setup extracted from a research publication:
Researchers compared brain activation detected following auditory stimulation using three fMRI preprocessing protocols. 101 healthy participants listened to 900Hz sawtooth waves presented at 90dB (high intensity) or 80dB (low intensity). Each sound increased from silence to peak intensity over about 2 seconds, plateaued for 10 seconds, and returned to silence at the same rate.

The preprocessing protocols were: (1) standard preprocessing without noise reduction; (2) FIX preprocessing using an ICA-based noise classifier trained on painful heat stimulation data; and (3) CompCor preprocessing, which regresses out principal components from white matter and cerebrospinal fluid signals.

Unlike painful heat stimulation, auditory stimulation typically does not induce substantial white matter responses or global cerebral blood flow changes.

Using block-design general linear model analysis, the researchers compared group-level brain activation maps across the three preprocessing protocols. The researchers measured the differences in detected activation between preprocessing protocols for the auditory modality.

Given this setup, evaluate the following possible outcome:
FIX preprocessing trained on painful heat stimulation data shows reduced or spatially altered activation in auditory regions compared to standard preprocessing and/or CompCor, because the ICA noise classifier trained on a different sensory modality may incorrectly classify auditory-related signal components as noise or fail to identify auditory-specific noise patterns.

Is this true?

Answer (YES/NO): NO